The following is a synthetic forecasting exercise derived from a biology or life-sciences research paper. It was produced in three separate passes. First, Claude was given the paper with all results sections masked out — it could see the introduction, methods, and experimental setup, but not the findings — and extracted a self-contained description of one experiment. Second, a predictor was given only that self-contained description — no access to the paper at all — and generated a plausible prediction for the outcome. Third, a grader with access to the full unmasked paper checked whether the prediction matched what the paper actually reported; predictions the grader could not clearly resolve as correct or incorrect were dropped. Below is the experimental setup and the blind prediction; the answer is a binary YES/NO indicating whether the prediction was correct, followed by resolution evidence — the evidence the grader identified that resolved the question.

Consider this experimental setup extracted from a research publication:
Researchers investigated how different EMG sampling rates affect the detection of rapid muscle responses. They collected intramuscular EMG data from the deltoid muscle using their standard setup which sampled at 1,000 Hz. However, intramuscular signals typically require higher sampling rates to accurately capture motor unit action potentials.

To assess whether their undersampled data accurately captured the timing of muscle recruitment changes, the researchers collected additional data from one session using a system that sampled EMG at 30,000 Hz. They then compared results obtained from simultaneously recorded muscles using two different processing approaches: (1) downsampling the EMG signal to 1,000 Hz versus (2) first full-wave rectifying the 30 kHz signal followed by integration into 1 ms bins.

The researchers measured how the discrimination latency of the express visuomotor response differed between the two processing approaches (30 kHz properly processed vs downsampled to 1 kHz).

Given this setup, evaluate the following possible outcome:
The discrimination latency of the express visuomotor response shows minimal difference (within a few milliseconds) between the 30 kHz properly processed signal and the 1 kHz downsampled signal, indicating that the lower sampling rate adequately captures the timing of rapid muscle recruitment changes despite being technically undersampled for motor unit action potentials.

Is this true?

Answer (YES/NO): YES